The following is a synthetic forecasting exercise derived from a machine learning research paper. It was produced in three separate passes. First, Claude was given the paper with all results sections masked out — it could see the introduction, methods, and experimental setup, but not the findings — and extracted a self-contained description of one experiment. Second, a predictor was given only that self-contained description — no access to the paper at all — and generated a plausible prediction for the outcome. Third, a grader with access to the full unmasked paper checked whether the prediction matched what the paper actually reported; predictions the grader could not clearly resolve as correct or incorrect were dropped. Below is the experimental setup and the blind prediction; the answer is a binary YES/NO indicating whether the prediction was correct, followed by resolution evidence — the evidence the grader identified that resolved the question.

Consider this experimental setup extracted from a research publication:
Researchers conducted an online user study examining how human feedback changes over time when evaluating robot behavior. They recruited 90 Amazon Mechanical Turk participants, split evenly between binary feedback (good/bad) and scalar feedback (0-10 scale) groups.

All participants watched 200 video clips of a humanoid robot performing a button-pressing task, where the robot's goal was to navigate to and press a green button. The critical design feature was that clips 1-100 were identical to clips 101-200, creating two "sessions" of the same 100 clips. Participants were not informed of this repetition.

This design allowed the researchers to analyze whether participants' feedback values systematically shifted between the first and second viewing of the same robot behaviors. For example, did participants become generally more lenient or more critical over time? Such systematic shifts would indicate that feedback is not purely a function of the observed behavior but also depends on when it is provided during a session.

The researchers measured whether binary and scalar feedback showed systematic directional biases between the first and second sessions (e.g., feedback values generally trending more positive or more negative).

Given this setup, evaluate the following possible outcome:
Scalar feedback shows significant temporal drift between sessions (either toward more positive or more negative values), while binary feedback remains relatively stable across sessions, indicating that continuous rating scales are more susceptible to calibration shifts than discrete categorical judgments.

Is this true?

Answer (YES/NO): NO